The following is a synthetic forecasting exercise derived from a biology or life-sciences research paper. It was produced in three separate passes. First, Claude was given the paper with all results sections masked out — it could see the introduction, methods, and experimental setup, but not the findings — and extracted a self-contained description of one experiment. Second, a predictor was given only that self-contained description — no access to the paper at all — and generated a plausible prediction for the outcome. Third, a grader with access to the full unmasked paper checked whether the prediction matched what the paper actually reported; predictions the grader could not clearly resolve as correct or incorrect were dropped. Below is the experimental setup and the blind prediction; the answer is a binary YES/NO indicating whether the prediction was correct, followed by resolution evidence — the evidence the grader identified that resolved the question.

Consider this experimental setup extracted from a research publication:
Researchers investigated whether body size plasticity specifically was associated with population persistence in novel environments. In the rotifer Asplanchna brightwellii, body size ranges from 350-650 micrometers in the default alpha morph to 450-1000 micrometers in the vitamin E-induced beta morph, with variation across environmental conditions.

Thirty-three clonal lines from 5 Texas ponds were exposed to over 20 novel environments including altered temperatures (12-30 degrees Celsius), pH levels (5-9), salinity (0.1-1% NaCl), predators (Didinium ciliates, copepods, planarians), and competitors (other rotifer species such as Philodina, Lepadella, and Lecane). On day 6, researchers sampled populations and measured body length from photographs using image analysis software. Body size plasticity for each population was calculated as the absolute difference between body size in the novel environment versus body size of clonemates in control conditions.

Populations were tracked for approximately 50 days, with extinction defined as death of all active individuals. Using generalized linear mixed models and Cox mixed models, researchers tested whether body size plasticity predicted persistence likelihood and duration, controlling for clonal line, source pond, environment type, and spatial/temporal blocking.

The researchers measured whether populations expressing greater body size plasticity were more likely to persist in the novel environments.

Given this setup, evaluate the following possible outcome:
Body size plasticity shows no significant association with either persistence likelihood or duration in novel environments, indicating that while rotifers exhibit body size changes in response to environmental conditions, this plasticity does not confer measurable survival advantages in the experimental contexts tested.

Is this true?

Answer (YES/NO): YES